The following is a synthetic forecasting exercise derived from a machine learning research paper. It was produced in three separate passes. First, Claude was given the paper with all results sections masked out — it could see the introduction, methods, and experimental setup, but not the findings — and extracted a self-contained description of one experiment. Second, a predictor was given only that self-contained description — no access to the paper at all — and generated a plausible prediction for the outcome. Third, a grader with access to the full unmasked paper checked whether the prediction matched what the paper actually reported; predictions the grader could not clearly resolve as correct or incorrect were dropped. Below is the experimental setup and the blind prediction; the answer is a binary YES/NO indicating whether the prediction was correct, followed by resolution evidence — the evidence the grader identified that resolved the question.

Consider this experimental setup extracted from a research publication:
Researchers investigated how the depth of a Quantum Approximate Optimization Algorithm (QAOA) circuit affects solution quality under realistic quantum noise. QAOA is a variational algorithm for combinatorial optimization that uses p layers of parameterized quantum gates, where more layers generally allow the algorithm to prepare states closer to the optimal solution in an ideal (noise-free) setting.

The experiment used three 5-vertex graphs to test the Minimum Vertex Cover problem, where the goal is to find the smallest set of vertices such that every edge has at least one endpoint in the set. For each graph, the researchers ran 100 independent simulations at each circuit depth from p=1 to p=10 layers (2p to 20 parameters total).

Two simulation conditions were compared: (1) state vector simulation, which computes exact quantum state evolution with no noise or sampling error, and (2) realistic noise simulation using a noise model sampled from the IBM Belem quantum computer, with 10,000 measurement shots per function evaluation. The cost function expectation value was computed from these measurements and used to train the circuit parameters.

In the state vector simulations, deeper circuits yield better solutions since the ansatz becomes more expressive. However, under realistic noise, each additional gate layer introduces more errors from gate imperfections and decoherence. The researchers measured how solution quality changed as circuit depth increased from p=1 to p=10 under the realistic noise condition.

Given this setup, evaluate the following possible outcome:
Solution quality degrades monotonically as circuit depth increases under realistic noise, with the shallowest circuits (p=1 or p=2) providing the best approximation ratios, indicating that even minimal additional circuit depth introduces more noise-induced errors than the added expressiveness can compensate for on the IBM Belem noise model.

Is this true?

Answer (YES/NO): NO